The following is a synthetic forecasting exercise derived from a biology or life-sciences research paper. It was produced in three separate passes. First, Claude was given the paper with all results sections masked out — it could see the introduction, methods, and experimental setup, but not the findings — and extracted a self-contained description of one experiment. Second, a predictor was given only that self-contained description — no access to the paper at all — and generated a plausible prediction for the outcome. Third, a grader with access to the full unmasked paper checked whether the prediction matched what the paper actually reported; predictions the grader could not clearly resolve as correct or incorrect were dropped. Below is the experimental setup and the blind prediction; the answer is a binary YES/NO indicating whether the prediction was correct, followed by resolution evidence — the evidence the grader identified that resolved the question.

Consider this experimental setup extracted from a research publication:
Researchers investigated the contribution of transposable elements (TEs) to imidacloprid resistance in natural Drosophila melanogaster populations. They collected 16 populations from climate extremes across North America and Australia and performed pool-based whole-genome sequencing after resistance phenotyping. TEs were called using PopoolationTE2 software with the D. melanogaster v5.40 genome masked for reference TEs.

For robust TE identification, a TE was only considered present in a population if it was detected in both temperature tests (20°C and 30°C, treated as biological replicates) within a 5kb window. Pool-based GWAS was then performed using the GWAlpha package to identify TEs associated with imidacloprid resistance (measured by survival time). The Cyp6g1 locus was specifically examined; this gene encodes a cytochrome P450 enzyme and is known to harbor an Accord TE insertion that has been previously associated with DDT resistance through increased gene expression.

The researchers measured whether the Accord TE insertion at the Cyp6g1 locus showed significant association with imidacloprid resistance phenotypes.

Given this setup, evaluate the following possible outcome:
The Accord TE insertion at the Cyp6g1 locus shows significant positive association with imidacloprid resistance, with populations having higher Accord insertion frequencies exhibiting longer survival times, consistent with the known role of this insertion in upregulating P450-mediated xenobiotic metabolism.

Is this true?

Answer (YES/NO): NO